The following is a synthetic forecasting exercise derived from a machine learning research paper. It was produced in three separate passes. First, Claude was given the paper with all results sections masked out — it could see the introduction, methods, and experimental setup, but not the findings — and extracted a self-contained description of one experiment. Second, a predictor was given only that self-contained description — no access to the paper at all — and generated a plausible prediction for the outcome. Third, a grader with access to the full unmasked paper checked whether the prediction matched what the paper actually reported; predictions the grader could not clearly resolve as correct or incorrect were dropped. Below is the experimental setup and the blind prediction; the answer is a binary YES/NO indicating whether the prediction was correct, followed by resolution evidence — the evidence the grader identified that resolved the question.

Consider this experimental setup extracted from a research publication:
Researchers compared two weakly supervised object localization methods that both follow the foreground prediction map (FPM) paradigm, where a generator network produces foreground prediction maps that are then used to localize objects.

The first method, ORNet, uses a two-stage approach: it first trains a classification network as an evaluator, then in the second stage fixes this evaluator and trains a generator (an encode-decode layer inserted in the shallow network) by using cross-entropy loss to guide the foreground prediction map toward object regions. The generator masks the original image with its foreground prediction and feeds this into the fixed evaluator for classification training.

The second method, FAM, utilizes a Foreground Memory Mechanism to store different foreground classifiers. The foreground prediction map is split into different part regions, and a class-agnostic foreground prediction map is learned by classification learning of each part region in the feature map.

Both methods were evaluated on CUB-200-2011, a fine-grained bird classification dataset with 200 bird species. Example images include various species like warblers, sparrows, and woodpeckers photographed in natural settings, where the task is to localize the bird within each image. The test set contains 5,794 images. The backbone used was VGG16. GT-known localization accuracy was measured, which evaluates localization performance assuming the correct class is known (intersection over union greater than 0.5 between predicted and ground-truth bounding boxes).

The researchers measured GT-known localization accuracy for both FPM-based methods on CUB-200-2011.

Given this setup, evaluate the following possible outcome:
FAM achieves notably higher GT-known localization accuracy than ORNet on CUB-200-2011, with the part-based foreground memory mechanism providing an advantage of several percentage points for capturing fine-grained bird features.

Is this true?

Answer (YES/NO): YES